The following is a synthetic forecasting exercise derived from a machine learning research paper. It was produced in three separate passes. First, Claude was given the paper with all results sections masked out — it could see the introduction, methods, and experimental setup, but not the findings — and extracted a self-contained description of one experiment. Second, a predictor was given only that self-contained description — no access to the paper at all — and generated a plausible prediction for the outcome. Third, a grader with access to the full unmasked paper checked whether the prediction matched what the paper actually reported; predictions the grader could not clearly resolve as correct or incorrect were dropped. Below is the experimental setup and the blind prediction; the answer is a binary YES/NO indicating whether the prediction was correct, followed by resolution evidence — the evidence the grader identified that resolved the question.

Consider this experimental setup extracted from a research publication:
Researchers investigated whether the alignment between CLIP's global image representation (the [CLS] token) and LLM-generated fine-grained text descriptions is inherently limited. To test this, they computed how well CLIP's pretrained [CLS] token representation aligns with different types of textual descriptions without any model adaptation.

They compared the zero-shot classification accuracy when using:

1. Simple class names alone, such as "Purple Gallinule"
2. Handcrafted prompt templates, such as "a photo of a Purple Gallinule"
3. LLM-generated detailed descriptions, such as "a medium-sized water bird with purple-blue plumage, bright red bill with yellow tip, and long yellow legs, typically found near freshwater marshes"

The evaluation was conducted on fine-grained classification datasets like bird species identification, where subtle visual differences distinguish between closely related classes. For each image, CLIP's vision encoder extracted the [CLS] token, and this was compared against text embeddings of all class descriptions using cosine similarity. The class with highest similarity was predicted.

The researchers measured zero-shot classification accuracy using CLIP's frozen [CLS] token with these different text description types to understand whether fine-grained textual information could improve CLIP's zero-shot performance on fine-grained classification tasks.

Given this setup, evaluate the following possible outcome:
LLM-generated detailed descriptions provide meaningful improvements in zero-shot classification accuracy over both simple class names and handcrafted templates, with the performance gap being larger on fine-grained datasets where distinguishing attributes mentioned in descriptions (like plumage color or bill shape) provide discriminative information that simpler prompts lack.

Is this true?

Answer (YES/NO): NO